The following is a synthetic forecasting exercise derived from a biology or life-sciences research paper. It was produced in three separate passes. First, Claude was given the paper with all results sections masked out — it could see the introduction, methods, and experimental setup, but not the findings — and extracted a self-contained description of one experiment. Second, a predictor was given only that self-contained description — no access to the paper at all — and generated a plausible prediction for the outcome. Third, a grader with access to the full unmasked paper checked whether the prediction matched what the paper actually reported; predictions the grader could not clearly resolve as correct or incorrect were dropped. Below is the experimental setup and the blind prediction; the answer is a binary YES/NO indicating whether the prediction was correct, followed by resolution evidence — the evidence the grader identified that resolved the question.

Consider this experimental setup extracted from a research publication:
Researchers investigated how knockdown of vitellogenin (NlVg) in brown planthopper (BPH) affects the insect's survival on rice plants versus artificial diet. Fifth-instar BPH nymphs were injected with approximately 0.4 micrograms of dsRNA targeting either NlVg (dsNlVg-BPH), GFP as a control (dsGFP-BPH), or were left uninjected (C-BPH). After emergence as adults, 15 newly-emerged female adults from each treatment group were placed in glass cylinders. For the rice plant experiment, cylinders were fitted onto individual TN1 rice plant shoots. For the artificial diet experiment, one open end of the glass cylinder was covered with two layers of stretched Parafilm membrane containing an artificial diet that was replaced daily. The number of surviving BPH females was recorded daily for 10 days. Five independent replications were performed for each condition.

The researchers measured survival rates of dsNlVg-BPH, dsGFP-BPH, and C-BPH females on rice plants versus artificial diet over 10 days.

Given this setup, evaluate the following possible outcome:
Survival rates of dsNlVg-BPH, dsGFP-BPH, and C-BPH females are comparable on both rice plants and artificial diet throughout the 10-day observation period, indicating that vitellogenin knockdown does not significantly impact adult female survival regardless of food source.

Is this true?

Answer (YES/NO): NO